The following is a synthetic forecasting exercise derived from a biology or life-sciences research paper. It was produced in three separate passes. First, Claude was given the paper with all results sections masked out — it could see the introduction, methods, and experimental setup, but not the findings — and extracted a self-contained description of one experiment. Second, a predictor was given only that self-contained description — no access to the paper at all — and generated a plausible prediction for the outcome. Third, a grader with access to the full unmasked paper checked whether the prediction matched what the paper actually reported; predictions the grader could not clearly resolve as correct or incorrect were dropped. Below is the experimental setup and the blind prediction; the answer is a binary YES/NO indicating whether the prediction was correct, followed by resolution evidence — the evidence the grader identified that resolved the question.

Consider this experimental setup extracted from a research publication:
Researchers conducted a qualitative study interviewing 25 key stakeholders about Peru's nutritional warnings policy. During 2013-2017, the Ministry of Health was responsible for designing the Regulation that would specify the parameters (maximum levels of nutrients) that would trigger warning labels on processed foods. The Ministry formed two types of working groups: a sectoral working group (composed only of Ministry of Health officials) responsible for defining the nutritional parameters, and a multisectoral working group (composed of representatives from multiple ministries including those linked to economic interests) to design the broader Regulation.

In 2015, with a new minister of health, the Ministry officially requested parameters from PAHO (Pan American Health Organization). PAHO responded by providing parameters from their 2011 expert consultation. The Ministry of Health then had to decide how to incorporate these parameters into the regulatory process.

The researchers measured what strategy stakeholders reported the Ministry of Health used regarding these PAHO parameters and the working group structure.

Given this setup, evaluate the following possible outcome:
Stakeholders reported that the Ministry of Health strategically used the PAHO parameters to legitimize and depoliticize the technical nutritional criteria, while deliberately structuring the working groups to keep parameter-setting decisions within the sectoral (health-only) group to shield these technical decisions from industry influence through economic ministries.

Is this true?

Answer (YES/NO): YES